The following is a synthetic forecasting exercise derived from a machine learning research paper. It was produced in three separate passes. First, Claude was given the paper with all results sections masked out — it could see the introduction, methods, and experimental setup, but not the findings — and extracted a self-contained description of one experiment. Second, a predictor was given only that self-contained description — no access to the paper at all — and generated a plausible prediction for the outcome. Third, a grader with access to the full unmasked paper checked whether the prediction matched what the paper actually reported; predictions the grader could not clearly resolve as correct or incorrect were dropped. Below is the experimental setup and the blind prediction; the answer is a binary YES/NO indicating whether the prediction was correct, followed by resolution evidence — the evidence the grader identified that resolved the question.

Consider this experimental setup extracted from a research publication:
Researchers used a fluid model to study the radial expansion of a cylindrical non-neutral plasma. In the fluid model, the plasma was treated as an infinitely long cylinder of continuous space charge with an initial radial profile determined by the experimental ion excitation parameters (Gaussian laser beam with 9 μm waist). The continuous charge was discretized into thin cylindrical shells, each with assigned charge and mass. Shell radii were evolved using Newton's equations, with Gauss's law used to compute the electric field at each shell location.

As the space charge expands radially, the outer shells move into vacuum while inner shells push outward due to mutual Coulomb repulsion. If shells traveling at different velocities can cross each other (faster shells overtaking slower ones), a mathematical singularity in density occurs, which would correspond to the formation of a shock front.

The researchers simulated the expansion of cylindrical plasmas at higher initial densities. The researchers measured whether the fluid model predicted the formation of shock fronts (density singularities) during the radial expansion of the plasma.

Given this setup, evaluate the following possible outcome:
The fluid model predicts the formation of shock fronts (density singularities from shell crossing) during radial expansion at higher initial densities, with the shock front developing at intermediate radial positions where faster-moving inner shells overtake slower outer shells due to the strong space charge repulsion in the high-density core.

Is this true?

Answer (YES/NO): YES